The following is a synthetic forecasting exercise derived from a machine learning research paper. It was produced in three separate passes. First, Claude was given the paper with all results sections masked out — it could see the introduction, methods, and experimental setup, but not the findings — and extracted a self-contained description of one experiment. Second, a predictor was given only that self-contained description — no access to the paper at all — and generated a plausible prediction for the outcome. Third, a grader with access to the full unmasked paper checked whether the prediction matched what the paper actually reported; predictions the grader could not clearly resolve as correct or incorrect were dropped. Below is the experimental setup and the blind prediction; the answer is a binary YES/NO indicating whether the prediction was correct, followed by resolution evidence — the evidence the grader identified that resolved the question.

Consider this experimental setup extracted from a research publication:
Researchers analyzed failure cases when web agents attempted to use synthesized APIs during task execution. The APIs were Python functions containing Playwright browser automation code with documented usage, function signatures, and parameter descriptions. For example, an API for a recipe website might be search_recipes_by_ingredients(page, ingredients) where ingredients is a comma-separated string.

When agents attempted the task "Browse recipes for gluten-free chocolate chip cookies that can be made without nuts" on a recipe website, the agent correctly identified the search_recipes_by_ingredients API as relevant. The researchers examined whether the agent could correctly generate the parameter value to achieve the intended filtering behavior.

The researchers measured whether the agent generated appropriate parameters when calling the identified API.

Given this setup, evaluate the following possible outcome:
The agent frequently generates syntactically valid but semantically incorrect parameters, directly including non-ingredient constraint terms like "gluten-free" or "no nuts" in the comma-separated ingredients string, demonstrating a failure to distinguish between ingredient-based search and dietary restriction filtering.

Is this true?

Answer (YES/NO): NO